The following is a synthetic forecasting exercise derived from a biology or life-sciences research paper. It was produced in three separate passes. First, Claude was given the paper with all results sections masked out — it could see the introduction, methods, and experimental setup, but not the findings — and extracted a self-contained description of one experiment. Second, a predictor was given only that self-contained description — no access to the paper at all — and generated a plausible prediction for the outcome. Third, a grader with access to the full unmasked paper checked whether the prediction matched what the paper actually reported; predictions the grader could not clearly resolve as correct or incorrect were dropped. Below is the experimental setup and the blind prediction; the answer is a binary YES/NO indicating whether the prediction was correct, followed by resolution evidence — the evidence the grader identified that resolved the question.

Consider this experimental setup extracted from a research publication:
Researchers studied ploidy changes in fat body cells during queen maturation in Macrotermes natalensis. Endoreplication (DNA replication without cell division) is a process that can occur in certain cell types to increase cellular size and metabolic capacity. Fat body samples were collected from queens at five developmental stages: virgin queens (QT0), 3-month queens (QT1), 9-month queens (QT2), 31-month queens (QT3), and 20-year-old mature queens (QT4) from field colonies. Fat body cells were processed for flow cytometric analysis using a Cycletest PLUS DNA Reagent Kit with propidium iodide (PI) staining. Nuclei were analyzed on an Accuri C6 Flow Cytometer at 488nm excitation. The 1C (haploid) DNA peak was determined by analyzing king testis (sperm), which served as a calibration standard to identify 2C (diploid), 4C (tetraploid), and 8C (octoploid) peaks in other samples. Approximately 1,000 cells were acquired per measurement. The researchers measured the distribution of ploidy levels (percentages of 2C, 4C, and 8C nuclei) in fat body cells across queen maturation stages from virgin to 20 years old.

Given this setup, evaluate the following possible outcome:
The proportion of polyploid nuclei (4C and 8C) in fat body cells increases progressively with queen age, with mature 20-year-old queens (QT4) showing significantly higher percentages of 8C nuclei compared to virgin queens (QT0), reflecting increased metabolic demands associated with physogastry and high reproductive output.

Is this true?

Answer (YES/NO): NO